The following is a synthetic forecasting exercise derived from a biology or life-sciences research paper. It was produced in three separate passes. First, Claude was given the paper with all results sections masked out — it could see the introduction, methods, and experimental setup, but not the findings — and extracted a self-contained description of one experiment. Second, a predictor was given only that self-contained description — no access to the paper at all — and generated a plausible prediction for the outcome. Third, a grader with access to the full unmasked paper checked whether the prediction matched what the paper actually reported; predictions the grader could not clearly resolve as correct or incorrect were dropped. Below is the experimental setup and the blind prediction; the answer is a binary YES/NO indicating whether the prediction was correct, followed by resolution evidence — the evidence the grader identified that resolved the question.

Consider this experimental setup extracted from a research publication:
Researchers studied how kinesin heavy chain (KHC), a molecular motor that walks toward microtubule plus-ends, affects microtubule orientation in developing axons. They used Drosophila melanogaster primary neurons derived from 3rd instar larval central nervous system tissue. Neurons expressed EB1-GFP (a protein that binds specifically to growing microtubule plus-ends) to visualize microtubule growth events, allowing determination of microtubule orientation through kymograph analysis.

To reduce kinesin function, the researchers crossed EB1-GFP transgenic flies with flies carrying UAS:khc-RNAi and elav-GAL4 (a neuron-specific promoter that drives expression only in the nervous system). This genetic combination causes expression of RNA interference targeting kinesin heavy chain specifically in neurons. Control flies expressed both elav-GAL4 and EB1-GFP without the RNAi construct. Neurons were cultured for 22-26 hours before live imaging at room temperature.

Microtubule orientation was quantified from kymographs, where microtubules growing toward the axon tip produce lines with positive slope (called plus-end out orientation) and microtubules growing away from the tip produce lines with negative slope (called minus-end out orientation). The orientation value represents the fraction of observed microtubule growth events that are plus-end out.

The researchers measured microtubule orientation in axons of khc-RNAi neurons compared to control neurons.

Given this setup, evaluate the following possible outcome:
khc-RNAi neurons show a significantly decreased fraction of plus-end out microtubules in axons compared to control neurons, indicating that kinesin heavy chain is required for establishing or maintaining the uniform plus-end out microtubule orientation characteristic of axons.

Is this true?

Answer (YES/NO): YES